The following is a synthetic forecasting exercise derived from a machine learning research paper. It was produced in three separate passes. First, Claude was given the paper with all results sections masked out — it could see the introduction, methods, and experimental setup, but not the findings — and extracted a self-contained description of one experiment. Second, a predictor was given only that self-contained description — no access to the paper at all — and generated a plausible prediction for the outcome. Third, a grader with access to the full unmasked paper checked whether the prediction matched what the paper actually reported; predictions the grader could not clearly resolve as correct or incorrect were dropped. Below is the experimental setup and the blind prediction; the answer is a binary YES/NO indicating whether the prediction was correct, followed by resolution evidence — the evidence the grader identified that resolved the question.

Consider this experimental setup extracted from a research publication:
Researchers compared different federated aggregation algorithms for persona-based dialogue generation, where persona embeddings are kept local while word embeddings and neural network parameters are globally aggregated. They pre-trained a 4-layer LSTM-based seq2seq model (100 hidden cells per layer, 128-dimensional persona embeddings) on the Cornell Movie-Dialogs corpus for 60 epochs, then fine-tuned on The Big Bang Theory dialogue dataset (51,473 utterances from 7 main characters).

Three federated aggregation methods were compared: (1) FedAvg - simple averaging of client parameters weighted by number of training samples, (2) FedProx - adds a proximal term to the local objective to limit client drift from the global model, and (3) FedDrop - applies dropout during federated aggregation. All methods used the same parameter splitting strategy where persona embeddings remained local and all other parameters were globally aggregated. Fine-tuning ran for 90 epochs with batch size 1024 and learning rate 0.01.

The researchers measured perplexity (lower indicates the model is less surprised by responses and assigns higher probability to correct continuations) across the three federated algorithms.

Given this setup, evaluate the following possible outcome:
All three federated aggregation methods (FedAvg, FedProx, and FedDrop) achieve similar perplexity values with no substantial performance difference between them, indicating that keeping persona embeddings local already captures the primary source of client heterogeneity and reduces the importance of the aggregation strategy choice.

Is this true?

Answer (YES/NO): NO